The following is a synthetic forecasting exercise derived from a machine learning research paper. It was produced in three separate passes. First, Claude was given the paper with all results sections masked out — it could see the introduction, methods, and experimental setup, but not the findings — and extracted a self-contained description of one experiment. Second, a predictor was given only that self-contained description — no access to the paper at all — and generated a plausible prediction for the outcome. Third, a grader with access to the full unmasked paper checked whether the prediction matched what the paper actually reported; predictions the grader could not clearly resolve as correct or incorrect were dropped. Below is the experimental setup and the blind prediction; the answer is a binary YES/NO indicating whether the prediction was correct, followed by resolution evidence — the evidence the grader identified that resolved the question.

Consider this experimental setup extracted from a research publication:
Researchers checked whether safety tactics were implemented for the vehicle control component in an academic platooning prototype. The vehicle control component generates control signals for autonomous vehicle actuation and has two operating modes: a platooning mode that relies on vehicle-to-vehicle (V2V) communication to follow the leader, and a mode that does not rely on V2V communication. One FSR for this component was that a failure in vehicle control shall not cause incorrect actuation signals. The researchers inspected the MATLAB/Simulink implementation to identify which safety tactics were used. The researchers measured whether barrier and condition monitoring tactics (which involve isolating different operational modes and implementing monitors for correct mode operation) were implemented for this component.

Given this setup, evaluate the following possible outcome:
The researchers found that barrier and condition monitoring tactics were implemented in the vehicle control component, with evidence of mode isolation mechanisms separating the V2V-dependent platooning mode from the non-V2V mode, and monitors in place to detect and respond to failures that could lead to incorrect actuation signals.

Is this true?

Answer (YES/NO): YES